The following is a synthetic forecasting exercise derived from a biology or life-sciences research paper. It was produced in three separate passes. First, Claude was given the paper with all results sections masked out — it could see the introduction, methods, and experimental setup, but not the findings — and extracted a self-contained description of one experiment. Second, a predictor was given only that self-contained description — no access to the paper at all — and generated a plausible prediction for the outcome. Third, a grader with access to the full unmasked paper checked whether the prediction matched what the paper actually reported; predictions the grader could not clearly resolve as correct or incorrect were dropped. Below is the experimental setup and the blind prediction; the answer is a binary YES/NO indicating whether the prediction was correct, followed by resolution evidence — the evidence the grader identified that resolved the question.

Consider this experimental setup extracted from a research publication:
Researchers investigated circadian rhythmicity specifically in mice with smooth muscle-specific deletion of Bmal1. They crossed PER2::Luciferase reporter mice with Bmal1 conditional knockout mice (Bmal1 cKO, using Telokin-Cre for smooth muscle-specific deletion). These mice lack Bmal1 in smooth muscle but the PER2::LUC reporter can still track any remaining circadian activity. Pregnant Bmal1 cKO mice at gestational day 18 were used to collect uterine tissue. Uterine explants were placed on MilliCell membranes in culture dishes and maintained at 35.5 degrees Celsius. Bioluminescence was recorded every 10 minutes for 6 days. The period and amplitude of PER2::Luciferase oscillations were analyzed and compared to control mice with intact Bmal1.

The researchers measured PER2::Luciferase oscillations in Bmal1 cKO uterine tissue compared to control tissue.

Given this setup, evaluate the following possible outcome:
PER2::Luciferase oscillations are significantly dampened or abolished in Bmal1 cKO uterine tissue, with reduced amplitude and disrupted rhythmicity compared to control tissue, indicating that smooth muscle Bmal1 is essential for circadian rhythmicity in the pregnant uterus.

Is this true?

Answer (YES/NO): YES